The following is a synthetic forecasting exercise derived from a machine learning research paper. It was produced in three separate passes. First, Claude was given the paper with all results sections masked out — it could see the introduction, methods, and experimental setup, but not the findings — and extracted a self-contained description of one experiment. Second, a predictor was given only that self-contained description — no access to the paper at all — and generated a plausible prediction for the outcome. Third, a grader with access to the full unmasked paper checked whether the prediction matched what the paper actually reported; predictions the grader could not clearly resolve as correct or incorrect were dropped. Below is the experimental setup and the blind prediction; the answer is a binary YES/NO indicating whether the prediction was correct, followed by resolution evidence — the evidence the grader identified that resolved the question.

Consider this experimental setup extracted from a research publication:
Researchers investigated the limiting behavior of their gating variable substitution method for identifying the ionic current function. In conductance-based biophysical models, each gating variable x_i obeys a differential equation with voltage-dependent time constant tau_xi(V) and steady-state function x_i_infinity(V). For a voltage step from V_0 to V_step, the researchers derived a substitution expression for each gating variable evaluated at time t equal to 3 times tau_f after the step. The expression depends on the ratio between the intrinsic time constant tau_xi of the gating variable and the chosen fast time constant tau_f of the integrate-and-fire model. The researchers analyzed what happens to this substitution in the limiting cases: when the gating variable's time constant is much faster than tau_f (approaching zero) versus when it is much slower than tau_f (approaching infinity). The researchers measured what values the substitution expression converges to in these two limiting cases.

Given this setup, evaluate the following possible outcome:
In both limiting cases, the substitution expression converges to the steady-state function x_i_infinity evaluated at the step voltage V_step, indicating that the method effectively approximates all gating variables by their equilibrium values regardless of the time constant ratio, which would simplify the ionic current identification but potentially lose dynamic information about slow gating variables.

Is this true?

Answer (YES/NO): NO